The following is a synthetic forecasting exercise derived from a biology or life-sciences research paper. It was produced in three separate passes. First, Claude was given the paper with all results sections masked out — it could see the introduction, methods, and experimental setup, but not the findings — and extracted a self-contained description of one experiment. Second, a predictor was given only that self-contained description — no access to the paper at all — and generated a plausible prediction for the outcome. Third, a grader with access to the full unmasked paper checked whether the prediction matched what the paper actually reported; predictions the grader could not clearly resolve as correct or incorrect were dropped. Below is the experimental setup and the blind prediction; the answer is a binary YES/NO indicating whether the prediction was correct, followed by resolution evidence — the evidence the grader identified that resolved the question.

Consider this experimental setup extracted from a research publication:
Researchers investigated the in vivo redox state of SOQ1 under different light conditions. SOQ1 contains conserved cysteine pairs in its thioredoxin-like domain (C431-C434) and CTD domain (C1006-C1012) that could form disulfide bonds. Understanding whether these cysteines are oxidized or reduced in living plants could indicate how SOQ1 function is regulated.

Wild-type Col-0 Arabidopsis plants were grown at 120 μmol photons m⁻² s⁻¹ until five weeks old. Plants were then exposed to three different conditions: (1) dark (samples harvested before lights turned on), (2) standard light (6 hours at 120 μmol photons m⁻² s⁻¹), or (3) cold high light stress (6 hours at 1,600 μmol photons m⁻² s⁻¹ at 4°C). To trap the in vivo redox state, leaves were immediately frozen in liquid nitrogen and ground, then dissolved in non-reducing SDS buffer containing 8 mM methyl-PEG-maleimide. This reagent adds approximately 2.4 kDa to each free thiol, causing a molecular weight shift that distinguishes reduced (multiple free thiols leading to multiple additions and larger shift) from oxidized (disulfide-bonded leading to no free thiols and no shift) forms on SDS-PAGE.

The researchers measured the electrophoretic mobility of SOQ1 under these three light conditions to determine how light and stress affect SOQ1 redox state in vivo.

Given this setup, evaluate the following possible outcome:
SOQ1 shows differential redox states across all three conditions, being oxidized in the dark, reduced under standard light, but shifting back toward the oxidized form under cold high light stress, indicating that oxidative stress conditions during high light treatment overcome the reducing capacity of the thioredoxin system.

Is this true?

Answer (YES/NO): NO